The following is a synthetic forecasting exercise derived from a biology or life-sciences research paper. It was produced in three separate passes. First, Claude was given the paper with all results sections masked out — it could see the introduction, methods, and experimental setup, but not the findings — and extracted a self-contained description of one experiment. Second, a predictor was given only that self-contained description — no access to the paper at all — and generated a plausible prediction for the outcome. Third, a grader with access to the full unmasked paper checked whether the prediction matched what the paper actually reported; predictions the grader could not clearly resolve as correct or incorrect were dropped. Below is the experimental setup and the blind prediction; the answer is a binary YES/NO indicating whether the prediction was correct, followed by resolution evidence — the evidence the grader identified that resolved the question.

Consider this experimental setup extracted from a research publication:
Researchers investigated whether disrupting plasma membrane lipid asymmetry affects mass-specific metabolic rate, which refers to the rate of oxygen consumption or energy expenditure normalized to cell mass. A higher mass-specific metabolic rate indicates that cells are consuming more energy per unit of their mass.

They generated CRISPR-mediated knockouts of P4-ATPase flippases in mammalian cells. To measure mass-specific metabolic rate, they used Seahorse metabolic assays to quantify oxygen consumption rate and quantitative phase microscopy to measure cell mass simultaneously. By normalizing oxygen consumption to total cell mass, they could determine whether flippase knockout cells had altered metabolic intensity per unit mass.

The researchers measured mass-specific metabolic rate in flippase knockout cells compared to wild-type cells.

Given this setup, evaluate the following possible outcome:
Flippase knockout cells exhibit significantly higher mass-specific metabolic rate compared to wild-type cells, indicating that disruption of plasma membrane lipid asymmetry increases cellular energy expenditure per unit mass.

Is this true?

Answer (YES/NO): YES